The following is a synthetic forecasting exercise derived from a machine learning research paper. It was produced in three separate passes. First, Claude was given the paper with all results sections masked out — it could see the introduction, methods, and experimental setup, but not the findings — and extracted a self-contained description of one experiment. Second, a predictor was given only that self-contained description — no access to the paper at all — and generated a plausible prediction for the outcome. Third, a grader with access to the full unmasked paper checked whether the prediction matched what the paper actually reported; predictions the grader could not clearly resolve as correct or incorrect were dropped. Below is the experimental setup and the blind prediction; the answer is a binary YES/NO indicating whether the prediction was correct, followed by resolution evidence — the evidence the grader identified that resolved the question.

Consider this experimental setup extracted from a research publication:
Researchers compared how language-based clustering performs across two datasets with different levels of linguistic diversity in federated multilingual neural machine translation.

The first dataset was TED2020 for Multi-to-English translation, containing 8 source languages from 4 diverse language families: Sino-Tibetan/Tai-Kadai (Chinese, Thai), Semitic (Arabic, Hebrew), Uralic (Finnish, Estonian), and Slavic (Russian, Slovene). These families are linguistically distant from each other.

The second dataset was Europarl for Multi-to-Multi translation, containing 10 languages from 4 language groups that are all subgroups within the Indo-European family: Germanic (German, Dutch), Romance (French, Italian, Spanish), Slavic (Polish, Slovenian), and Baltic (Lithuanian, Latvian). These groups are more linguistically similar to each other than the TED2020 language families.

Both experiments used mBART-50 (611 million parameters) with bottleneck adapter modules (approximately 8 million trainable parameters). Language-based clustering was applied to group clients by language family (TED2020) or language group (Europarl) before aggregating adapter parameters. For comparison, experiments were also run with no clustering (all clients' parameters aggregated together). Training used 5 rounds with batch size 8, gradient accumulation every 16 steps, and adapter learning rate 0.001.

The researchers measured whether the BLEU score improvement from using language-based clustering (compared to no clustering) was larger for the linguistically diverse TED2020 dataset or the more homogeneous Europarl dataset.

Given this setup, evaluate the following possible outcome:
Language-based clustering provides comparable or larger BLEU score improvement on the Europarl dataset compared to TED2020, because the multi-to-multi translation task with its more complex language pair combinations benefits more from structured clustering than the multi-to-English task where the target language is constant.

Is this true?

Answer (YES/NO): YES